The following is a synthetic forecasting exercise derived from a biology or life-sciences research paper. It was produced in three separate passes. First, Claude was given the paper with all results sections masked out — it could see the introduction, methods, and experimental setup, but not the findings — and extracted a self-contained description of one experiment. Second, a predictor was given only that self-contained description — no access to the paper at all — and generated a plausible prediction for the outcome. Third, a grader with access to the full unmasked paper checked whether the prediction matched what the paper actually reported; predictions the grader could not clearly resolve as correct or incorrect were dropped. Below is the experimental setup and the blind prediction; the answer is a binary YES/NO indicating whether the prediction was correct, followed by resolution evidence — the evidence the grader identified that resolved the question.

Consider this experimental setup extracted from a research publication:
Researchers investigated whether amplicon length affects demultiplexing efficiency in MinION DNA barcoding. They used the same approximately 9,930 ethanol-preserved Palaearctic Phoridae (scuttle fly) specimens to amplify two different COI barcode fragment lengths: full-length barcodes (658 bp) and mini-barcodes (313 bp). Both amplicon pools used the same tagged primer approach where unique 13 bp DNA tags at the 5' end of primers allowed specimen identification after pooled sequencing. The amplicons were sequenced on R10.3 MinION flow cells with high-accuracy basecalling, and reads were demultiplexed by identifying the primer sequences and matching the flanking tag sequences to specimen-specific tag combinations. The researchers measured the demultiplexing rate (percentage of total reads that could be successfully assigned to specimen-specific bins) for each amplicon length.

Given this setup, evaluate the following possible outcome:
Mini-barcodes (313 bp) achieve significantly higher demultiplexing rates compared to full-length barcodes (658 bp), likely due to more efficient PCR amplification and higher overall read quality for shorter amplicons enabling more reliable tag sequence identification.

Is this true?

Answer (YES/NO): NO